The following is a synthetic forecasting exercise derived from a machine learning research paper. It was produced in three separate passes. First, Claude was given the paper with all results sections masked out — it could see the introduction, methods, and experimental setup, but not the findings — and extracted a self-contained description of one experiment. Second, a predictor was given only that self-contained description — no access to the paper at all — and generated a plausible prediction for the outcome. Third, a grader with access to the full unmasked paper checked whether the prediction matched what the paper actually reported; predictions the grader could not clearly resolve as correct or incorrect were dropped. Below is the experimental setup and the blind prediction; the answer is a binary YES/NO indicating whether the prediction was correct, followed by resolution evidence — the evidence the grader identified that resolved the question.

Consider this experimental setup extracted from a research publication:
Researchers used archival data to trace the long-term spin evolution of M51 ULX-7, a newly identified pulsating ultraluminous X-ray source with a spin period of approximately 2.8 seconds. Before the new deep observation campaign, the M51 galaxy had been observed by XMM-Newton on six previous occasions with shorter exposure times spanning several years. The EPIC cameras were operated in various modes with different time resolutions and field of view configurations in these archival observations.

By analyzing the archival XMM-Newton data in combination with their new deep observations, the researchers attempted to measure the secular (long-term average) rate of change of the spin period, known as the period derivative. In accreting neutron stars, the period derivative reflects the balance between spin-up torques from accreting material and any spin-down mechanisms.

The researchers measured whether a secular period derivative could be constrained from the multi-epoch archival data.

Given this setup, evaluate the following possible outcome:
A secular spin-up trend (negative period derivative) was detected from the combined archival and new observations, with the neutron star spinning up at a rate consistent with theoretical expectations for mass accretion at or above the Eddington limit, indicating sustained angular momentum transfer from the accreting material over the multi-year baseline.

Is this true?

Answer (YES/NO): YES